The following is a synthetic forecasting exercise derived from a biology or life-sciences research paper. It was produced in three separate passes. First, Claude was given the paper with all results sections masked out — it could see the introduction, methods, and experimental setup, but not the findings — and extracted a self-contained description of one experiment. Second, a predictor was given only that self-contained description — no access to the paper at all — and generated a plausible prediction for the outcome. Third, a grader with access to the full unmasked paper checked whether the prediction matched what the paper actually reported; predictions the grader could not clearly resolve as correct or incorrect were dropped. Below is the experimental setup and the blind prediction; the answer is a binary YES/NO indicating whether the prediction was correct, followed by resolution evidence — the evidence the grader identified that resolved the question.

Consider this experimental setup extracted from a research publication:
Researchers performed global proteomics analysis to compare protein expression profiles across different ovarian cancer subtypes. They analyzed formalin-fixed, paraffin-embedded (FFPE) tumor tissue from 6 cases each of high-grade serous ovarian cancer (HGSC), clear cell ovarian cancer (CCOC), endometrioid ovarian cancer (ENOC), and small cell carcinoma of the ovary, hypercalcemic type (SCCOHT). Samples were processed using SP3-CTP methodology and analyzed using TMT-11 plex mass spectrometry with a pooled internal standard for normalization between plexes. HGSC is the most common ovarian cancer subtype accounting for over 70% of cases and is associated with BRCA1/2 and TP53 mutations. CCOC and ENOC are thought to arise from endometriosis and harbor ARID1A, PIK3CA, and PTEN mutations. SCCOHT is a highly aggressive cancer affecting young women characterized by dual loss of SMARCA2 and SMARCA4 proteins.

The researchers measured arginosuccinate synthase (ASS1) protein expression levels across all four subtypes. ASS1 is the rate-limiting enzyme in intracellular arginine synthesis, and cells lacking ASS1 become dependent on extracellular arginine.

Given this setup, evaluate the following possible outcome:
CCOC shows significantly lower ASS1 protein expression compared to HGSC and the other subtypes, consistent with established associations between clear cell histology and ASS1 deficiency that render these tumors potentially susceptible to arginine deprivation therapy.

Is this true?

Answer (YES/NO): NO